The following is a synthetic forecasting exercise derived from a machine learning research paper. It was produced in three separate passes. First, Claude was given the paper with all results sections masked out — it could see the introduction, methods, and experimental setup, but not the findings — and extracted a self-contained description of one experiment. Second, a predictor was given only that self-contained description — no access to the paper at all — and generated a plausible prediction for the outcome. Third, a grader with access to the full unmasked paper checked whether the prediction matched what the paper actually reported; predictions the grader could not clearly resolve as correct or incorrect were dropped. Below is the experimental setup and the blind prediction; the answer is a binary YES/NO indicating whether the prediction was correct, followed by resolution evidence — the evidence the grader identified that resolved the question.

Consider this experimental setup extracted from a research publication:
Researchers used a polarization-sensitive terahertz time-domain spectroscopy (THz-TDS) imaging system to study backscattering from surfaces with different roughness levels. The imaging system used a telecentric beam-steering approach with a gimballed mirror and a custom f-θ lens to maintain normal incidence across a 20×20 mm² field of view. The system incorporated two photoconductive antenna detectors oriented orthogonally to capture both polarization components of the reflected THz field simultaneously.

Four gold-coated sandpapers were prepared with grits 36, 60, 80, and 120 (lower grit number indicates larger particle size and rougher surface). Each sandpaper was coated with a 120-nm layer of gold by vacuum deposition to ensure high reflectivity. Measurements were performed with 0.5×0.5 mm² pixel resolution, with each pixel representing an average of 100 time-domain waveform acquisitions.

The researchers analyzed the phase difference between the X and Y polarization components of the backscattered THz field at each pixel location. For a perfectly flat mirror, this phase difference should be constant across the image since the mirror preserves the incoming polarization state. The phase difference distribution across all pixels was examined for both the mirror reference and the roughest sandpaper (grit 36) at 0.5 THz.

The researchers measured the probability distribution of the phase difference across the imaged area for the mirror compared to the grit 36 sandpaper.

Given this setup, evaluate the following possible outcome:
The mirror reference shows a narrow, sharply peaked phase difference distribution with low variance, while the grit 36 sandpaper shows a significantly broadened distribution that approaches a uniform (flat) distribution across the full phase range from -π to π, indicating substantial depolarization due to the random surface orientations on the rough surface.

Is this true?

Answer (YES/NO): YES